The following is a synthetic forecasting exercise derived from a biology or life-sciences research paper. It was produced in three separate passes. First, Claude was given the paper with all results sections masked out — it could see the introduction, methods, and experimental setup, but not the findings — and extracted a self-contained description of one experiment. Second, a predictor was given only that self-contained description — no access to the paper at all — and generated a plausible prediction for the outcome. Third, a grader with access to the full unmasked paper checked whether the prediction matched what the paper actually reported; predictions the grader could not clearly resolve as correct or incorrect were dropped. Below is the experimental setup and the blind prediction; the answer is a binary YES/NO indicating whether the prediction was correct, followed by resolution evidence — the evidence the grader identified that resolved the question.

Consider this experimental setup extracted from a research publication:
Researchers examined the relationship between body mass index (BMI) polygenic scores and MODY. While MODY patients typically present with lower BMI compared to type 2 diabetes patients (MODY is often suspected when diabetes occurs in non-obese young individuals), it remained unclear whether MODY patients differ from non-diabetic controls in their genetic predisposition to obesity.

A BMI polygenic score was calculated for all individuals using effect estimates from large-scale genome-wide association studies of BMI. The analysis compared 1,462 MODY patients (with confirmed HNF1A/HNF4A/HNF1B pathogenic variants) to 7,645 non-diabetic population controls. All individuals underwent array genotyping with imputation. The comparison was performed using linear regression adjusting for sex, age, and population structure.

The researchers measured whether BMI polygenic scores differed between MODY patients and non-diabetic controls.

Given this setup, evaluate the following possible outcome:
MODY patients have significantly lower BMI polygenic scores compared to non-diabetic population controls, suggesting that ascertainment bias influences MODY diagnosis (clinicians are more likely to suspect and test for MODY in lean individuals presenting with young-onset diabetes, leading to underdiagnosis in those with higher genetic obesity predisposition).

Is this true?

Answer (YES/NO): NO